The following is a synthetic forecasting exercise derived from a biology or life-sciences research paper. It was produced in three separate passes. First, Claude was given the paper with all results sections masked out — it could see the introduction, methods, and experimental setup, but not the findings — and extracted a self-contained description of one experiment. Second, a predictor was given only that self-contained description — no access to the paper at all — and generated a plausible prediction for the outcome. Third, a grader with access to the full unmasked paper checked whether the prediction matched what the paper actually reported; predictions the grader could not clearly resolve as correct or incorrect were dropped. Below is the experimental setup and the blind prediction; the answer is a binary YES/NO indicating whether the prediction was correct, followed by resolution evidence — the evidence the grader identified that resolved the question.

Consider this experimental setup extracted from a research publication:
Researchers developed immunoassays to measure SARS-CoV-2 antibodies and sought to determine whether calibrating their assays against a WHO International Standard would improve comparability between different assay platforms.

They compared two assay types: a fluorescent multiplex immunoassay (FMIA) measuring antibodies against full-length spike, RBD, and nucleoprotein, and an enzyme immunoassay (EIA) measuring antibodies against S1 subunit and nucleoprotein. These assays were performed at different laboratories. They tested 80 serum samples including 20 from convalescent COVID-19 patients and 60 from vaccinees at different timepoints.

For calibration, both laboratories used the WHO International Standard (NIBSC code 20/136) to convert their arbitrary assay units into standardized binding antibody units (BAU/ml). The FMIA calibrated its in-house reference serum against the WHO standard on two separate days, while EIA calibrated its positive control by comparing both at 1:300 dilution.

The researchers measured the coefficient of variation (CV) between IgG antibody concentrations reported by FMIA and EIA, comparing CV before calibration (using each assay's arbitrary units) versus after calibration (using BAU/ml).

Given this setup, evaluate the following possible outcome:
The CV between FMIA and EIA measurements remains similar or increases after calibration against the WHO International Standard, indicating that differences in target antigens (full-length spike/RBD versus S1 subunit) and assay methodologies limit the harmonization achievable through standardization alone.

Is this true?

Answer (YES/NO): YES